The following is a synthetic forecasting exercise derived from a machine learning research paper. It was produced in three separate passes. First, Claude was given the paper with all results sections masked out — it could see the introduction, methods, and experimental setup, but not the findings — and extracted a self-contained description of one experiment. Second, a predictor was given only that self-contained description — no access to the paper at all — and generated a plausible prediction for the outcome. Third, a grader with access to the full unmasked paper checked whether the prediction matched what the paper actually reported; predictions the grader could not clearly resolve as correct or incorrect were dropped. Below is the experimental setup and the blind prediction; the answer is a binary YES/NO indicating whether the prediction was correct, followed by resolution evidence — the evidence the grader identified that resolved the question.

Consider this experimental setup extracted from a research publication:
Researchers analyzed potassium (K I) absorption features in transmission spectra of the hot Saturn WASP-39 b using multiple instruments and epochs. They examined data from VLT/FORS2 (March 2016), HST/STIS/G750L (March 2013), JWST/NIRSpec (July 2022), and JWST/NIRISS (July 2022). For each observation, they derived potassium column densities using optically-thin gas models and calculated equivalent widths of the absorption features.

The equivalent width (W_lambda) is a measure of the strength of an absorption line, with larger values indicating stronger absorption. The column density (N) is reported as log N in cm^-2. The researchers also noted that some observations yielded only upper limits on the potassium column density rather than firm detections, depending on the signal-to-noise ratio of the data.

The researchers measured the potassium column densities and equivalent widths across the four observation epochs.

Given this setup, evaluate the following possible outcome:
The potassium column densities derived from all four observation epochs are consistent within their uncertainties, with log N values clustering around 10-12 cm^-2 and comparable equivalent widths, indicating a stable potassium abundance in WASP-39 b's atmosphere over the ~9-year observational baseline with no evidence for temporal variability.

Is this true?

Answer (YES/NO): NO